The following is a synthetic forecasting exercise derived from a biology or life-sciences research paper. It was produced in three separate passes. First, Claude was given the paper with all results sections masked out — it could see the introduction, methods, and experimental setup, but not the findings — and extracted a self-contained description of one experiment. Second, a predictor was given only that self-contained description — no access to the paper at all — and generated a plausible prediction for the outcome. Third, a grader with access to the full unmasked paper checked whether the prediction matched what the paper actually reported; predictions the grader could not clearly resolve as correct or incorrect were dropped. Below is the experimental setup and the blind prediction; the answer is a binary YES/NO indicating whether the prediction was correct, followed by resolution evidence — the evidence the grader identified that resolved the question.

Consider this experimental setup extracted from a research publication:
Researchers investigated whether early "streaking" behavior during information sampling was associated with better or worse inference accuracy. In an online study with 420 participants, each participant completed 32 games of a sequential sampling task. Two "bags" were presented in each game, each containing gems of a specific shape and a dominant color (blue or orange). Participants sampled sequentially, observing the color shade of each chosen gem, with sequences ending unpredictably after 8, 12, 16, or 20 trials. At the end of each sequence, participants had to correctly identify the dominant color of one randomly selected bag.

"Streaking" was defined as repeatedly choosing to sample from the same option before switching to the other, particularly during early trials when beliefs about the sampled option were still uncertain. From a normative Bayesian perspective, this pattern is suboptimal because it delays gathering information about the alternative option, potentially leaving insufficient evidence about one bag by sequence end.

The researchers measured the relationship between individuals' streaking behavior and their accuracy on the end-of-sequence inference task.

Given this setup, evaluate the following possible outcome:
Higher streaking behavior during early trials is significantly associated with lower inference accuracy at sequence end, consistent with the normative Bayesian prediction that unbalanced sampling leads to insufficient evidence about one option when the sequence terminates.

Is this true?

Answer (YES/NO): NO